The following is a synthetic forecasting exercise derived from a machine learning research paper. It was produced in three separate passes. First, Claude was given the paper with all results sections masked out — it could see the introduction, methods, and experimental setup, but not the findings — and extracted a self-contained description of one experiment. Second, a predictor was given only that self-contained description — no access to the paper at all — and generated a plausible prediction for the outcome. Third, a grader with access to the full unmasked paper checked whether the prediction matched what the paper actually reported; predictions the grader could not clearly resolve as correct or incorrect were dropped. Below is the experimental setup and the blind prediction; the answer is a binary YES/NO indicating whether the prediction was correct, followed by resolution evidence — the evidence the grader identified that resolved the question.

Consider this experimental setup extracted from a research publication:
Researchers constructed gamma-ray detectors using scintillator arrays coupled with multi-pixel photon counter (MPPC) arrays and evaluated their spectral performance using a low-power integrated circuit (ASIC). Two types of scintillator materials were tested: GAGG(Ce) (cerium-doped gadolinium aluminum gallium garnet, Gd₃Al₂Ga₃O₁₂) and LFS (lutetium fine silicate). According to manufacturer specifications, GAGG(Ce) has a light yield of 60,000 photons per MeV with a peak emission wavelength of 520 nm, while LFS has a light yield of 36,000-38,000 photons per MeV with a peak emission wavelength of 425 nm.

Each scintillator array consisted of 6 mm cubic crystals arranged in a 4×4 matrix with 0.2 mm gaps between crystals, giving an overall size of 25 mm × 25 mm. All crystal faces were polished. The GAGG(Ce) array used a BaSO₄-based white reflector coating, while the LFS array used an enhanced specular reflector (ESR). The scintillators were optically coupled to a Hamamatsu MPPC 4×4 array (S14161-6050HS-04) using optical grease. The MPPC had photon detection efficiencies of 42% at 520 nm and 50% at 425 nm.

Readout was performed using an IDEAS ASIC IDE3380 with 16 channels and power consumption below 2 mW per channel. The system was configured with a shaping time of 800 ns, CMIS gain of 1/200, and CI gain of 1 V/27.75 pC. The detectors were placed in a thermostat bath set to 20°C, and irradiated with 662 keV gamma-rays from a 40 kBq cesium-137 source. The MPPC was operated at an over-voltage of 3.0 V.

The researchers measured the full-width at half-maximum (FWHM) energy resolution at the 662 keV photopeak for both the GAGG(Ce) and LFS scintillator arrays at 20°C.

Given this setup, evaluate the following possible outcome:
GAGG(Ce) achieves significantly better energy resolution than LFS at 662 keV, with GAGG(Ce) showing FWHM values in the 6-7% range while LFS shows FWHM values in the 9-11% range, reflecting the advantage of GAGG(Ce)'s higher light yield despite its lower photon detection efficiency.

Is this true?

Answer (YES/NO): NO